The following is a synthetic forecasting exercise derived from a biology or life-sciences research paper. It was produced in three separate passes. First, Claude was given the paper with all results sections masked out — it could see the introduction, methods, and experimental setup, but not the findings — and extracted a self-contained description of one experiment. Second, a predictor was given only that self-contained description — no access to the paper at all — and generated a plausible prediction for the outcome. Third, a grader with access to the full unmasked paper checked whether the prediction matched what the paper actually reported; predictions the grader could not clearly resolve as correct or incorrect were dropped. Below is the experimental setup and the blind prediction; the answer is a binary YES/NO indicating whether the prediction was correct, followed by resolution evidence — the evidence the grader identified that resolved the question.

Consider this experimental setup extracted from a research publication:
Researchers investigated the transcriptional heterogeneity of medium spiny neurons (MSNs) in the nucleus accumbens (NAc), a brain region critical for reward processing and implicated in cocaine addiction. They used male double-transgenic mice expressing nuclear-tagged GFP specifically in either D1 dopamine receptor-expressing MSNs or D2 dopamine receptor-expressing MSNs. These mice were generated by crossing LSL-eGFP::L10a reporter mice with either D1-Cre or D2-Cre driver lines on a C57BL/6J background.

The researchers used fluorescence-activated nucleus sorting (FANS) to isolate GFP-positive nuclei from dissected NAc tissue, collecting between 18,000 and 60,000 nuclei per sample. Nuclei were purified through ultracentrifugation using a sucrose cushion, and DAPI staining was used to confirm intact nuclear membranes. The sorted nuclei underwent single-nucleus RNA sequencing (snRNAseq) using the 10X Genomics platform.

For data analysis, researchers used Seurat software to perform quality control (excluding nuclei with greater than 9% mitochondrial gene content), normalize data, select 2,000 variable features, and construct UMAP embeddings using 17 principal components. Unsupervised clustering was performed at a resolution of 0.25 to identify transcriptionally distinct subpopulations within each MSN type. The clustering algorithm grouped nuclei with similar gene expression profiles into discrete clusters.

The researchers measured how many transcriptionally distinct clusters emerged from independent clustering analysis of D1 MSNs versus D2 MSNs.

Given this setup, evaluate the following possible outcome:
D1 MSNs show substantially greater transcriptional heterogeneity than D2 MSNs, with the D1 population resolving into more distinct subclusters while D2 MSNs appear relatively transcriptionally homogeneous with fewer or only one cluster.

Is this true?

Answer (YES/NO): NO